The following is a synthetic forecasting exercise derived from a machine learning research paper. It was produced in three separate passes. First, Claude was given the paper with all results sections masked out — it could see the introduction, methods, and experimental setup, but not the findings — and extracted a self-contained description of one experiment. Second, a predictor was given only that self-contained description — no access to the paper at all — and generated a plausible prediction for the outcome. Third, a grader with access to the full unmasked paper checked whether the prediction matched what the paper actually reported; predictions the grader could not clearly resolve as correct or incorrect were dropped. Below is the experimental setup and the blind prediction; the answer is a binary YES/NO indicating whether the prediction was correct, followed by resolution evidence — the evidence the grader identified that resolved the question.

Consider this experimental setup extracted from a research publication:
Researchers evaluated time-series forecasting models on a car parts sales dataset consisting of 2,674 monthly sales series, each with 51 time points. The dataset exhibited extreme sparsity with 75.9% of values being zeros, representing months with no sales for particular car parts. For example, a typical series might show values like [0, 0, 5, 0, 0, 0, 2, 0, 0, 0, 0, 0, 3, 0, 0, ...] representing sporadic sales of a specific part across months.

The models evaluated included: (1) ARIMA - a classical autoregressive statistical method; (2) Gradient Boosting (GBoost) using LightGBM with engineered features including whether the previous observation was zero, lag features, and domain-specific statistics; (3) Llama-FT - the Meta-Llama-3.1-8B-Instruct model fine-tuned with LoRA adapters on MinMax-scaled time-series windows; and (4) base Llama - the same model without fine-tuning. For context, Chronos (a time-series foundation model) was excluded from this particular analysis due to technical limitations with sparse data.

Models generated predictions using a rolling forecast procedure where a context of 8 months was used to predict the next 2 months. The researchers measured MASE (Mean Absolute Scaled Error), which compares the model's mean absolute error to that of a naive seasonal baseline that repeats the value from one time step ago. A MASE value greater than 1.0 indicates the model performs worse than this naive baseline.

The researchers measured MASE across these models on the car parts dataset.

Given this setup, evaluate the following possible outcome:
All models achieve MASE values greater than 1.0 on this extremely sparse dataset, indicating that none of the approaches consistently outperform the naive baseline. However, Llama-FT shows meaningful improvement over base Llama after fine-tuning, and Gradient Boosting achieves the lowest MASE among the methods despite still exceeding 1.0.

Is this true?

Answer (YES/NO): NO